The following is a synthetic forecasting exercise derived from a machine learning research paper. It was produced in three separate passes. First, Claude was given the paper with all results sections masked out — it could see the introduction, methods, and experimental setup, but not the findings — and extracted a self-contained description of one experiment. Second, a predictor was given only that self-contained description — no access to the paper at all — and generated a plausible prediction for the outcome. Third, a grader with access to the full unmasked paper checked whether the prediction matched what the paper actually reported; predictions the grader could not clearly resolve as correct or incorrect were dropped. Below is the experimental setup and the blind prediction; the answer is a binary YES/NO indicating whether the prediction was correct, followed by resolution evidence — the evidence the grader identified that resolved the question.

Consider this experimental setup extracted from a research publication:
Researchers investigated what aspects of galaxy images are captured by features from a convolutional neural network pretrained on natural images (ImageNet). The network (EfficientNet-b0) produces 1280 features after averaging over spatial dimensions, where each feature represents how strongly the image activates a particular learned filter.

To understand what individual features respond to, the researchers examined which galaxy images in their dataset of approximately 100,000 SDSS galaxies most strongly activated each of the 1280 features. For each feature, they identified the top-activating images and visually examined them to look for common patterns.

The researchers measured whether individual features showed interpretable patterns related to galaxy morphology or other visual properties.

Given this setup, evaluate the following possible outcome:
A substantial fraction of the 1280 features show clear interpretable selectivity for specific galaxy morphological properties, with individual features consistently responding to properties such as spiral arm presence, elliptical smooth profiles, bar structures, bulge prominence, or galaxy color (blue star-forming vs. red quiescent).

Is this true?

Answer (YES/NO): NO